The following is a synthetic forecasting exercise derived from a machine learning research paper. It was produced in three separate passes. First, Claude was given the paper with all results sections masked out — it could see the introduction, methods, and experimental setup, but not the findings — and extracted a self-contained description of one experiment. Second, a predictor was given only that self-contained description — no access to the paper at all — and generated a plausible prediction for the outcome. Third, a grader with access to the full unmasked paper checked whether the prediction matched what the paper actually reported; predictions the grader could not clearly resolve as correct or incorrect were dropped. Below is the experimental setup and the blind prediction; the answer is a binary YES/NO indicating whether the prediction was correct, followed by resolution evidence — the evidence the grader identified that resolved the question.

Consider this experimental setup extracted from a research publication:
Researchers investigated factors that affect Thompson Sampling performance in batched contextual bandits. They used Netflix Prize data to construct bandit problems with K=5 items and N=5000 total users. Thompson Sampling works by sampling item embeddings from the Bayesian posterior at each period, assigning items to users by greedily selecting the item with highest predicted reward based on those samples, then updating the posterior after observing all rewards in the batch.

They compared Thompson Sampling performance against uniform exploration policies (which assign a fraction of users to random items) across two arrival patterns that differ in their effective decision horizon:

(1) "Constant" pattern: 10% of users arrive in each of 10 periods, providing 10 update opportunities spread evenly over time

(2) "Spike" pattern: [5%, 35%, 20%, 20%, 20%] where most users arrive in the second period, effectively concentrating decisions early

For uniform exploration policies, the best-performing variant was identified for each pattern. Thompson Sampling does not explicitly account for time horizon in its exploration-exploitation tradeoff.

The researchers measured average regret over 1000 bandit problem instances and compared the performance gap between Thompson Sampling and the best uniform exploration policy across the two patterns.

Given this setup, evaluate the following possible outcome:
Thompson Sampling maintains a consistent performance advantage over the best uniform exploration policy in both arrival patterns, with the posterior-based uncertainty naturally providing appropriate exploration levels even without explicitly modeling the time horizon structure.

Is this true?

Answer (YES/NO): NO